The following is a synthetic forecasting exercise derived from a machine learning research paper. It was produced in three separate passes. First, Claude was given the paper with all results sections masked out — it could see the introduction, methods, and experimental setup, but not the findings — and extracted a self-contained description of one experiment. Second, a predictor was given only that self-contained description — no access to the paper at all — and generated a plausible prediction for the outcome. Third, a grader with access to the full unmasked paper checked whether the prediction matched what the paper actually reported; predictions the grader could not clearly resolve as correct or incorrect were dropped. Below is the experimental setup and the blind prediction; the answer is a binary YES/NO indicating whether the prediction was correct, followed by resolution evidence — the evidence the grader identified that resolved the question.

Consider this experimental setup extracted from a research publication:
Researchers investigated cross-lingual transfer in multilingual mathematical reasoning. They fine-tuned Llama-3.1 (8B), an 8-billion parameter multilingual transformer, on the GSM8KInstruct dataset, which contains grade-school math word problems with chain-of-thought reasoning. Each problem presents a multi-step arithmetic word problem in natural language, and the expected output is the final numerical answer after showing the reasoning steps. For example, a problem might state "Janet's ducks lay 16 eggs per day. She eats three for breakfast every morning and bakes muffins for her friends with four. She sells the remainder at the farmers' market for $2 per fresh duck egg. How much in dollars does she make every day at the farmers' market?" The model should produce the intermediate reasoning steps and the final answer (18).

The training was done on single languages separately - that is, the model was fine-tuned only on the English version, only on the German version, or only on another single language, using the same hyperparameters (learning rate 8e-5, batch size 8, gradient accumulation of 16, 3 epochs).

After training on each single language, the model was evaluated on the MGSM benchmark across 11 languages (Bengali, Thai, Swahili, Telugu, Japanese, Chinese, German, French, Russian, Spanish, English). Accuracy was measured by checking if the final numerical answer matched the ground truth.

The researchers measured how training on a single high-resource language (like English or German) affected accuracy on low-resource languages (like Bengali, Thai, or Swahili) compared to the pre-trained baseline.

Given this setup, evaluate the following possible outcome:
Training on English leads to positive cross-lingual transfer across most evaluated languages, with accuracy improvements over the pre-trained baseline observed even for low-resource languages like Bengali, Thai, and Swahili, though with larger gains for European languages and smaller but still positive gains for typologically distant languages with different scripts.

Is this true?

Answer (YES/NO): NO